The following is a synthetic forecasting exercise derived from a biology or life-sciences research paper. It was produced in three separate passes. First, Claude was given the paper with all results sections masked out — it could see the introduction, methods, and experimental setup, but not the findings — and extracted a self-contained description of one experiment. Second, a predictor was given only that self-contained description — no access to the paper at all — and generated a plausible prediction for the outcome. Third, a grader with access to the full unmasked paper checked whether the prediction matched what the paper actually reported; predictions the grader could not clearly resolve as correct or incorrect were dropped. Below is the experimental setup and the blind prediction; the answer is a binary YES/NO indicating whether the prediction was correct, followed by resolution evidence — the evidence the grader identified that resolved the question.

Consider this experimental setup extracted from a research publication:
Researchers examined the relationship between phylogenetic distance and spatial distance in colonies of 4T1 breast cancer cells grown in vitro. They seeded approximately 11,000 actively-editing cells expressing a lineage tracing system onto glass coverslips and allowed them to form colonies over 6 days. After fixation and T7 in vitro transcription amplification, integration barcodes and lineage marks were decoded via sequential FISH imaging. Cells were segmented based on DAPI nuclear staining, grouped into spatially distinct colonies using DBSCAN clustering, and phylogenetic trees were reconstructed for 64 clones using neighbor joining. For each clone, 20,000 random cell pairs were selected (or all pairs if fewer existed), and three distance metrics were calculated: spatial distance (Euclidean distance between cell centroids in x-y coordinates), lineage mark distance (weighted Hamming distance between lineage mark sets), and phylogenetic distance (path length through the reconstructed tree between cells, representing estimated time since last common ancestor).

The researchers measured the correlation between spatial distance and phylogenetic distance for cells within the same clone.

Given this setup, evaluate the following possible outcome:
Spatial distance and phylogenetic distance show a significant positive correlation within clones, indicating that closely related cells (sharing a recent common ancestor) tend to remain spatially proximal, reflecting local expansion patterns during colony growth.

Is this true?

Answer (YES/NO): YES